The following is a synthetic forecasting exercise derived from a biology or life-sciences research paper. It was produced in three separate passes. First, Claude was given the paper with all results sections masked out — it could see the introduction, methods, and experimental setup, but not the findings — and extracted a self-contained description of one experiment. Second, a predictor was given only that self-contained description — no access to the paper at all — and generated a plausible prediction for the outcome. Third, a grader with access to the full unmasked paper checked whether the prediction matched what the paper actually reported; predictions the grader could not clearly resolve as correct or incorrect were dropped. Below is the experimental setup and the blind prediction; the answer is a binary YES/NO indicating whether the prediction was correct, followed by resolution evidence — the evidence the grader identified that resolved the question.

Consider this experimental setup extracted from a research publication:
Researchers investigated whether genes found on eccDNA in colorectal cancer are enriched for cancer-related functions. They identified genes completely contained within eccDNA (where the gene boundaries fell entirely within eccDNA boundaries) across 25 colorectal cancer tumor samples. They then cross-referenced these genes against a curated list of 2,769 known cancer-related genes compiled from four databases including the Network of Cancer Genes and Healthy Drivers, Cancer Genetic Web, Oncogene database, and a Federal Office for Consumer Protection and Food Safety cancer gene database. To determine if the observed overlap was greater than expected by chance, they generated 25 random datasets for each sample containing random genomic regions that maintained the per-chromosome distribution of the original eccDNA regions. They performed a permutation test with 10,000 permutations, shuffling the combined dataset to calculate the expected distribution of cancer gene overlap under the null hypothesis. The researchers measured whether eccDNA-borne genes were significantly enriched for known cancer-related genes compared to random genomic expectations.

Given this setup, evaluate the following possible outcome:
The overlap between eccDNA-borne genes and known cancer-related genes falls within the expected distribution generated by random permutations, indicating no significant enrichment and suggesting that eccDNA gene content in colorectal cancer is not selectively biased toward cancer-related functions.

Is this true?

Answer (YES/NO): NO